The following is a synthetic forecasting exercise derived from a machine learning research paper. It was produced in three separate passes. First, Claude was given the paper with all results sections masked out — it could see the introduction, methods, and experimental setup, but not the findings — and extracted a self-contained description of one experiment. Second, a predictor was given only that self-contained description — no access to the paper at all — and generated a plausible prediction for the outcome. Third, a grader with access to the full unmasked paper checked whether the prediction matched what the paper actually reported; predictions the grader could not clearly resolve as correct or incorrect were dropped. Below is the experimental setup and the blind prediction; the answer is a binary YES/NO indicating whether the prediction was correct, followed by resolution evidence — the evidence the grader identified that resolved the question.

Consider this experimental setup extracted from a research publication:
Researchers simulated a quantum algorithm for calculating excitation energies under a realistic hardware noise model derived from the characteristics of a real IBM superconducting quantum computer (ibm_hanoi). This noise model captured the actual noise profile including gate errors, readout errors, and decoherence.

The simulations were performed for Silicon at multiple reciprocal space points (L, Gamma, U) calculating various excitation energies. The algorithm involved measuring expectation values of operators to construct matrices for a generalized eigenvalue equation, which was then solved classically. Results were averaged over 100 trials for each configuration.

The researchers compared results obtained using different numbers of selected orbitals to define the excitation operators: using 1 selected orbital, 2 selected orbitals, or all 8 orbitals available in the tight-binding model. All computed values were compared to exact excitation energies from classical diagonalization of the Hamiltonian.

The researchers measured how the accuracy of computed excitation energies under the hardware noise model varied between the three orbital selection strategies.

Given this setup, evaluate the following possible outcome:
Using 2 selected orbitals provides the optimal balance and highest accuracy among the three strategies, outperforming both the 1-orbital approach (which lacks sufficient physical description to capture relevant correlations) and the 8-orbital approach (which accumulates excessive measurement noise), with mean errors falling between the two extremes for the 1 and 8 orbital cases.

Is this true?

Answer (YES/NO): NO